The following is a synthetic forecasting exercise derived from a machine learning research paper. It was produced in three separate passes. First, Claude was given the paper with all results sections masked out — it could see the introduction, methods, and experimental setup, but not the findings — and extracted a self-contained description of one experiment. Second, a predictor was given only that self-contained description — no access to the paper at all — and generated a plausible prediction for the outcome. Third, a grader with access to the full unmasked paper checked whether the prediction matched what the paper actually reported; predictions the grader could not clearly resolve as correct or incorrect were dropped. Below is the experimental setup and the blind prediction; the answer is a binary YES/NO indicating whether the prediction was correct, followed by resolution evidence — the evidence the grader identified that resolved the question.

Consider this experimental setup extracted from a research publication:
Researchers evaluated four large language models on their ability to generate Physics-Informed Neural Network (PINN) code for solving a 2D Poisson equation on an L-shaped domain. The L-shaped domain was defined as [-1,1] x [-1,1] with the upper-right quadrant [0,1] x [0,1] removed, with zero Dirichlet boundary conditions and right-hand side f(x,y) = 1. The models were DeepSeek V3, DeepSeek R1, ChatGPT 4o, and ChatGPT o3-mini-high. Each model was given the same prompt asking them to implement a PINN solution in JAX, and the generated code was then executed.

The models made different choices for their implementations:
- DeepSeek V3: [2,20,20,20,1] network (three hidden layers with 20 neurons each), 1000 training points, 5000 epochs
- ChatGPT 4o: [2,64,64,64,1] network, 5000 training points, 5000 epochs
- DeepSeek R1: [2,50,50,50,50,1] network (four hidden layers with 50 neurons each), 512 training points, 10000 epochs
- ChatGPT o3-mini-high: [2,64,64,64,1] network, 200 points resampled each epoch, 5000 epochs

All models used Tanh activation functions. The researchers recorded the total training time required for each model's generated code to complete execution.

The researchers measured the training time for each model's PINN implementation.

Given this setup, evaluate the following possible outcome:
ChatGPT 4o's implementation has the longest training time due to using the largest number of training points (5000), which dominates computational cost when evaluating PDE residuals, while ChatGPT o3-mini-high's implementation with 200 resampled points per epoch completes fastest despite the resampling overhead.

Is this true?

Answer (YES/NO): NO